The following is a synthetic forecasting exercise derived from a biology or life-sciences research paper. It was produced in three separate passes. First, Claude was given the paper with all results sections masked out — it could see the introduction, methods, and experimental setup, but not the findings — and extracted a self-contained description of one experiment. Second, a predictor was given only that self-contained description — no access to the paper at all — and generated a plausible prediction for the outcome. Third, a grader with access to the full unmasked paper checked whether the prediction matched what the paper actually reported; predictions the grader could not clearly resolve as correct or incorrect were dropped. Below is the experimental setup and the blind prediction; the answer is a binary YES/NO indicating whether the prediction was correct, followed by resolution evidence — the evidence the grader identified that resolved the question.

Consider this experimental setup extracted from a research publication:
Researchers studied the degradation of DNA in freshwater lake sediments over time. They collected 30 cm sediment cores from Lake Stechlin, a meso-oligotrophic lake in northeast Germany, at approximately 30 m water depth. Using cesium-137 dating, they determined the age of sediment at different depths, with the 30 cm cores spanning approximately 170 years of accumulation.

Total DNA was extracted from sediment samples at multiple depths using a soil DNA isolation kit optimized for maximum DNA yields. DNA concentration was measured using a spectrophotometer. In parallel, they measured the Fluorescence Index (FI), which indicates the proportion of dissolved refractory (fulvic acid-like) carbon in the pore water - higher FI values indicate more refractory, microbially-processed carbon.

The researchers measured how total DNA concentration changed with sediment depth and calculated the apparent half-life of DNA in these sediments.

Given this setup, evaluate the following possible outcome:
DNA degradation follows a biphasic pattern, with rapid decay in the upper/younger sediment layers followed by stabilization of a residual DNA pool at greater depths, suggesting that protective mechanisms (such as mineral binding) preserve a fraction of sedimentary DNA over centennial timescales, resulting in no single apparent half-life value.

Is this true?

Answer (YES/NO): NO